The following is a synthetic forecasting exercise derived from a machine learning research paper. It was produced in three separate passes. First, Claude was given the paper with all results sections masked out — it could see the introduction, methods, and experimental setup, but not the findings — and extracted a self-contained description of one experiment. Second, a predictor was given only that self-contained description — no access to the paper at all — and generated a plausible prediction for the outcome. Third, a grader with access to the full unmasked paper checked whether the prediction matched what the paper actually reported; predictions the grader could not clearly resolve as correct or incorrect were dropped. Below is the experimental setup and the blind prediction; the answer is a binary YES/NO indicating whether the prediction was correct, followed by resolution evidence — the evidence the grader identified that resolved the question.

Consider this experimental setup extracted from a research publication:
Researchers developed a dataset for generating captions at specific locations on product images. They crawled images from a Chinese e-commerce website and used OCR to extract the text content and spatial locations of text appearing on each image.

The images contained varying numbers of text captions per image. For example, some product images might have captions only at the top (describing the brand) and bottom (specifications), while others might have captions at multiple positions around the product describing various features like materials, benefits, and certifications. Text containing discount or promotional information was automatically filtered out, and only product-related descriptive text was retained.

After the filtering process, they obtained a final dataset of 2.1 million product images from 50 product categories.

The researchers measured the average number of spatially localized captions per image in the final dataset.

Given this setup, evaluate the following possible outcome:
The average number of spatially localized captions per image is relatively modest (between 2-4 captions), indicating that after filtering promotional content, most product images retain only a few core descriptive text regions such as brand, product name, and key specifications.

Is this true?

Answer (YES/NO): NO